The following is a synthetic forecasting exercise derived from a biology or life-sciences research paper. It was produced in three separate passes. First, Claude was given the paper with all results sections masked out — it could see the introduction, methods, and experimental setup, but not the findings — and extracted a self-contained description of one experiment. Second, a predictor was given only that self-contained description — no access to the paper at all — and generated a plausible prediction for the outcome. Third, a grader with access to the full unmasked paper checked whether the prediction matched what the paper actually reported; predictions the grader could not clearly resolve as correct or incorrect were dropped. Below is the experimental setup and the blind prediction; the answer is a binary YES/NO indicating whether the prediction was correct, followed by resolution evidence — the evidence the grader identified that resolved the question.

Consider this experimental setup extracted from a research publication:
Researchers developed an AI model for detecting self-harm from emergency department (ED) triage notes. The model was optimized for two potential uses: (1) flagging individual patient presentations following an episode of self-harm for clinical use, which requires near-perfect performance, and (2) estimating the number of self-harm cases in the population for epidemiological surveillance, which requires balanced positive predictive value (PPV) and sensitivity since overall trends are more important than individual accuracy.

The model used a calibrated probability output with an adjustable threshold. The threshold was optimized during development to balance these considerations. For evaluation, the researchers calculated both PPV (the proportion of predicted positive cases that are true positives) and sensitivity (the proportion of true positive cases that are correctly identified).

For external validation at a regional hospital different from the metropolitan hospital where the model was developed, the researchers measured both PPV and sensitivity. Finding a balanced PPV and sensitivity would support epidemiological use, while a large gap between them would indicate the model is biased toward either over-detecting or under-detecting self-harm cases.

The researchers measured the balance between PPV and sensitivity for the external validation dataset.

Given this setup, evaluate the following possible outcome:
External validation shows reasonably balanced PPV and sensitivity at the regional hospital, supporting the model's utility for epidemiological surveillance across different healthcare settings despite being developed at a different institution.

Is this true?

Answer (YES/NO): NO